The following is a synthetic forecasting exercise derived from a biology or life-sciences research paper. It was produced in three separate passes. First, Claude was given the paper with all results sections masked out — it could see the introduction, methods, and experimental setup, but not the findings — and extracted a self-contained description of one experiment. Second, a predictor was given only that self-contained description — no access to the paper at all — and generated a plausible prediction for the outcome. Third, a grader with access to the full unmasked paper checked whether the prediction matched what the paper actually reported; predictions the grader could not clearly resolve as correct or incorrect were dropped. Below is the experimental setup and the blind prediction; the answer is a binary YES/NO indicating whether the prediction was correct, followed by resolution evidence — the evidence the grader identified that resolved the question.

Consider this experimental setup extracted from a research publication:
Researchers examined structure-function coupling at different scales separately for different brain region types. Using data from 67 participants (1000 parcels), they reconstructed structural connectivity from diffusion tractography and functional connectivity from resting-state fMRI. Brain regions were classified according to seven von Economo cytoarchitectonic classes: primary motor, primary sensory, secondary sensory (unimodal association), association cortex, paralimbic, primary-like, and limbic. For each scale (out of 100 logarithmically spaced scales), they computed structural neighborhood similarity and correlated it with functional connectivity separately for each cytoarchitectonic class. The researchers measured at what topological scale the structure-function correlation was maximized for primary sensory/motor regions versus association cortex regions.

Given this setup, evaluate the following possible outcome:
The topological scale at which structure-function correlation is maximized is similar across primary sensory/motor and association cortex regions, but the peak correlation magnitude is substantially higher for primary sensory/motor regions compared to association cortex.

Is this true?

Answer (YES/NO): NO